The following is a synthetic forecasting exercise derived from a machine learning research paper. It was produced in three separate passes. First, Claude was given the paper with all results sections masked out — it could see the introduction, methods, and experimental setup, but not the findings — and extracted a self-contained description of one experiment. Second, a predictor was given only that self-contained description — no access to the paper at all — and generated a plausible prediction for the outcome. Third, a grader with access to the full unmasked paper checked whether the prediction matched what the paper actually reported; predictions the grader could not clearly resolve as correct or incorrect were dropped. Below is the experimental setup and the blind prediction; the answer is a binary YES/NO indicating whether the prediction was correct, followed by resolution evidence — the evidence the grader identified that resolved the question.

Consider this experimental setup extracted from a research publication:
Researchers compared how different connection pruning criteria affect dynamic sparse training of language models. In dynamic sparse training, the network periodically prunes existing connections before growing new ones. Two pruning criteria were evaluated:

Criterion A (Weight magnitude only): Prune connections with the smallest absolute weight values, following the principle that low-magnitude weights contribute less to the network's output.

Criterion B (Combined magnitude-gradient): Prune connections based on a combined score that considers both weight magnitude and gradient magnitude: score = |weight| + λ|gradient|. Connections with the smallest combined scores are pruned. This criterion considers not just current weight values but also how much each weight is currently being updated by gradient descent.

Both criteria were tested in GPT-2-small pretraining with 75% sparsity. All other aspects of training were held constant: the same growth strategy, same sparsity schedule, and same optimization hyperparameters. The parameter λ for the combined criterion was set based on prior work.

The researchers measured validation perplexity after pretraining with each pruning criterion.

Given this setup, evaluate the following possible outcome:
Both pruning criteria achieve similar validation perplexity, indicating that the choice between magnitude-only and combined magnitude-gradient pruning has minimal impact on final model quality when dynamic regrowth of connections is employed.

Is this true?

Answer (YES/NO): NO